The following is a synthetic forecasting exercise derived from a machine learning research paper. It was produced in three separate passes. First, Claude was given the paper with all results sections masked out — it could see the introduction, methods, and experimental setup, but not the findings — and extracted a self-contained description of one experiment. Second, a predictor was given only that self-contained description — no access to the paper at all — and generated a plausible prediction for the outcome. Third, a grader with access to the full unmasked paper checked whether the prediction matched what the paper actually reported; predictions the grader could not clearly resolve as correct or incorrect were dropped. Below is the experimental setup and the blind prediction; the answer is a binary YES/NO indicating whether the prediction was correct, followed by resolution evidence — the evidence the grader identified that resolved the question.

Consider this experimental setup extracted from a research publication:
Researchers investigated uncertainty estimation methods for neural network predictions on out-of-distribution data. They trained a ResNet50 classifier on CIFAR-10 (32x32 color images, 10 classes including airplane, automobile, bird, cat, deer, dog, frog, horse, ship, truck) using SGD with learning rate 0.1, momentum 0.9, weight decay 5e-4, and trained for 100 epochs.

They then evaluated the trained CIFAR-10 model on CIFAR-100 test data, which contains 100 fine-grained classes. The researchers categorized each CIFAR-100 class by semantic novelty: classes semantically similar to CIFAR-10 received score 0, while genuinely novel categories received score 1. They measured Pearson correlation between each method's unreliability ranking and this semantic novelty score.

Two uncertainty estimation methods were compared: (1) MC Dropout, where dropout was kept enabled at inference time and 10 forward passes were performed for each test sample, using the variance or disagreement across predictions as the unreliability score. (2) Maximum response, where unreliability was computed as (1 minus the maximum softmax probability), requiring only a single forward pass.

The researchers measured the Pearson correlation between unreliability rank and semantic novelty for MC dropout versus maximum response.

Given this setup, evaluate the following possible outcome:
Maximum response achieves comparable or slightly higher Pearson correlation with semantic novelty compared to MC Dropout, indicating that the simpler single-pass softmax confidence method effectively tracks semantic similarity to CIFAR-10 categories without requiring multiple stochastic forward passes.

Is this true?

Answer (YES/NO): NO